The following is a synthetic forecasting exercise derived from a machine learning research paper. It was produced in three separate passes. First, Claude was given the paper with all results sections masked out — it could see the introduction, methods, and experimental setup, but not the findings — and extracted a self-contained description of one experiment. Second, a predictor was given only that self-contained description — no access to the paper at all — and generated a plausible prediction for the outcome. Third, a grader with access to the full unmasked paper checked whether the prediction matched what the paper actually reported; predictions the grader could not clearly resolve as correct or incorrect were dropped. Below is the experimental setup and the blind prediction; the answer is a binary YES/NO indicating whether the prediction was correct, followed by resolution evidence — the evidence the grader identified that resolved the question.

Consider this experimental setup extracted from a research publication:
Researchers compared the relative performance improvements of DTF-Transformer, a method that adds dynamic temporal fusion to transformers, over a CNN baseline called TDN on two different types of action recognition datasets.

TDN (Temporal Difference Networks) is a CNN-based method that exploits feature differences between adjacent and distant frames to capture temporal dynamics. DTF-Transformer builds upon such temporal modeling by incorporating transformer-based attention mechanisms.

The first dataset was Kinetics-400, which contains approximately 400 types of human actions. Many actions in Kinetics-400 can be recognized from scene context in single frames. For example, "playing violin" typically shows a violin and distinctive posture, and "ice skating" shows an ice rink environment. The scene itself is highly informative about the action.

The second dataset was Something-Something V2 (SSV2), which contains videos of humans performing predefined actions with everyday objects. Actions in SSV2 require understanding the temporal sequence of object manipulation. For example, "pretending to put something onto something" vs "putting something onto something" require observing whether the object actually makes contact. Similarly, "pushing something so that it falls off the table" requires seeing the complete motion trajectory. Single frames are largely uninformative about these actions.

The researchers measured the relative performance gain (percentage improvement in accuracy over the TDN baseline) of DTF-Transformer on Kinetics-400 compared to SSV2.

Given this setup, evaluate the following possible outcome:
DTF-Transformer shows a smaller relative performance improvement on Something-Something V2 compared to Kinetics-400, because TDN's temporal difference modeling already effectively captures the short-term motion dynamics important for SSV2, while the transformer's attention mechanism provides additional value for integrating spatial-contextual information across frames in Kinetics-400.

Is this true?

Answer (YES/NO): YES